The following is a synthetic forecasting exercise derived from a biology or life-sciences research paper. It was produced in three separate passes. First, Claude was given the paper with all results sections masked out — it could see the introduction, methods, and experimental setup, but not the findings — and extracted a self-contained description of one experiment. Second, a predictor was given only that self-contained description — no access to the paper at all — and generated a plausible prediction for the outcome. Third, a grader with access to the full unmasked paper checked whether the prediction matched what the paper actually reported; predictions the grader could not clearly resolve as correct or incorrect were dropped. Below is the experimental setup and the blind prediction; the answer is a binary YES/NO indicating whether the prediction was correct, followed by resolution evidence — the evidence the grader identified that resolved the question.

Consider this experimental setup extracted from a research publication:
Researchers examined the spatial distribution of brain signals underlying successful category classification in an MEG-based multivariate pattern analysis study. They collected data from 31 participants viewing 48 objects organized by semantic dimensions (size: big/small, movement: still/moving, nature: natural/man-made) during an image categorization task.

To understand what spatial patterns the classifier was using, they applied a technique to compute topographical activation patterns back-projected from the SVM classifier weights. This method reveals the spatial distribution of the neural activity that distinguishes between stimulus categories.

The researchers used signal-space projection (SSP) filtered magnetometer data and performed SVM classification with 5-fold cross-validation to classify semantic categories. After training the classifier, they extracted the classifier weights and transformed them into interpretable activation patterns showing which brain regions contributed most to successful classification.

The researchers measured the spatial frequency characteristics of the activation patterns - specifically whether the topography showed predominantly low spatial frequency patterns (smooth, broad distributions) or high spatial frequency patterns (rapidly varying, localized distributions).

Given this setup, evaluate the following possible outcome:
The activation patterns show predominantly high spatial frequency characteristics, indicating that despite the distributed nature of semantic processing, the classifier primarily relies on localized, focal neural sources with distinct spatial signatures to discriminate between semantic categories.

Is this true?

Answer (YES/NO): NO